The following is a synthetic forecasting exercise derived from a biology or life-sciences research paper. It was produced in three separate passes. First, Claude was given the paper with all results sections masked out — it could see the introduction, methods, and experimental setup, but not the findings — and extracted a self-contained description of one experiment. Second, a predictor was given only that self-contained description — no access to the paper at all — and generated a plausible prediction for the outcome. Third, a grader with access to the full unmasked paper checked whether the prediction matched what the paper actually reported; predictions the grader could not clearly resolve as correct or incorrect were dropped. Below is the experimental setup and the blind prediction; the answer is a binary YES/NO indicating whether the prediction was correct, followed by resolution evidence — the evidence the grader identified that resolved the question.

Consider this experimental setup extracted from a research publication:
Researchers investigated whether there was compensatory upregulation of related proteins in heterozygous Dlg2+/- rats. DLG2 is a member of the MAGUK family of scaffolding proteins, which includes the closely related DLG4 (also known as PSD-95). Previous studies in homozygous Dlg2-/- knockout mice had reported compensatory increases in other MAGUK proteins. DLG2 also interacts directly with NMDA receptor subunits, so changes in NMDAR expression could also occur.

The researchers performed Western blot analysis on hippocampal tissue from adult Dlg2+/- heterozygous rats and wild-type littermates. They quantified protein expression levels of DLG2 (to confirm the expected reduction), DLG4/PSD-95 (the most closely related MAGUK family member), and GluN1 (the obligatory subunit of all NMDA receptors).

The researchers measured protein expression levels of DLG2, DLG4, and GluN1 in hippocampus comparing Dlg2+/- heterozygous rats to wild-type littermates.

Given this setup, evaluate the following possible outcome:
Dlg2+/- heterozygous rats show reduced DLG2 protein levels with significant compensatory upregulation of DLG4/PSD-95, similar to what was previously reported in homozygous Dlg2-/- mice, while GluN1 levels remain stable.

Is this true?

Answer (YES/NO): NO